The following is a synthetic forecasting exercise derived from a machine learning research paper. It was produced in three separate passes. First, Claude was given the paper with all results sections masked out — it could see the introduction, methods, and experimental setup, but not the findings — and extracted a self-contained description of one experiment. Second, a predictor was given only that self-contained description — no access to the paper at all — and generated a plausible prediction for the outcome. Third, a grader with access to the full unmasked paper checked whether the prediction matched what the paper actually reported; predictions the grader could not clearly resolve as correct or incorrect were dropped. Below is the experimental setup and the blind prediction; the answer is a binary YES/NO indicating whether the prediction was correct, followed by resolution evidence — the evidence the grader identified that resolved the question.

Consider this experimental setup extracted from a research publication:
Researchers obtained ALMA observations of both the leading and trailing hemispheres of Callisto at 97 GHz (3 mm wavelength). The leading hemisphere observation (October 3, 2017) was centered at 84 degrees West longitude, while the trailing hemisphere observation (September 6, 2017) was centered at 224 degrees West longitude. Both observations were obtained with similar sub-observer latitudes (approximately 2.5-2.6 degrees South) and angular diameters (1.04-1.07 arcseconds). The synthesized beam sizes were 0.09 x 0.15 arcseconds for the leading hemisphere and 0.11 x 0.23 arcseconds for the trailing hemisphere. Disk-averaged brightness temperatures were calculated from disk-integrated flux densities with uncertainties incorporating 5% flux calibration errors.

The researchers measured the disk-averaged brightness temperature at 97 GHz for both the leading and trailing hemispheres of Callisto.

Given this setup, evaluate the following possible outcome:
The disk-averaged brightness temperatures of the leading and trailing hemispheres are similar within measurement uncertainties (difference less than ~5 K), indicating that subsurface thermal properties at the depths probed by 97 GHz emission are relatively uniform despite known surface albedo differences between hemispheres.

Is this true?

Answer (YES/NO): YES